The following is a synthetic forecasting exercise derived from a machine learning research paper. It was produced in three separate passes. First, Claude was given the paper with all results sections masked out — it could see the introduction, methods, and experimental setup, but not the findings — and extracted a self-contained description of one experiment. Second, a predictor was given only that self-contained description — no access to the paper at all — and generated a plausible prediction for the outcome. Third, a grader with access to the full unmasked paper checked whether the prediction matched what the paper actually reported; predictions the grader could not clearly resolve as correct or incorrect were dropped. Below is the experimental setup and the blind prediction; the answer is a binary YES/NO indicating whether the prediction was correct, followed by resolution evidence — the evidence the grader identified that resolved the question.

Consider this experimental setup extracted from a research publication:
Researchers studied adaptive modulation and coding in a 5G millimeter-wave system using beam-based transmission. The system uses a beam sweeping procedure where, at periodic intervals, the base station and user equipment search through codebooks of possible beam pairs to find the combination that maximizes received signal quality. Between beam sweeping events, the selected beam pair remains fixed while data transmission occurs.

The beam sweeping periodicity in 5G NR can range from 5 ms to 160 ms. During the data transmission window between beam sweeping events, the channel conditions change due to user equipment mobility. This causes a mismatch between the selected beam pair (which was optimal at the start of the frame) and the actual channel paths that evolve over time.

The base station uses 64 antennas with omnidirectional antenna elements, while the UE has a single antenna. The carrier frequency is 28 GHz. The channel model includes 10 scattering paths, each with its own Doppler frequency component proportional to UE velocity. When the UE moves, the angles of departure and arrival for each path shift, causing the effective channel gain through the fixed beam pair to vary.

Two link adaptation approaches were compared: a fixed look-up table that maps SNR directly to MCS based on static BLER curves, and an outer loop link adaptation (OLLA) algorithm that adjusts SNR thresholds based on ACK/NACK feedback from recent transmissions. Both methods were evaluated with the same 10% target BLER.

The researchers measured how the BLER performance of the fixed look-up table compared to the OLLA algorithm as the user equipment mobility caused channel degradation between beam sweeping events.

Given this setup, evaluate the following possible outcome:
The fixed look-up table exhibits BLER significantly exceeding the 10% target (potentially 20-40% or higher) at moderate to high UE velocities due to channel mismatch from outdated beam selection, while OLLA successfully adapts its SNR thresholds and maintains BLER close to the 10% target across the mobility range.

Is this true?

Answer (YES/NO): NO